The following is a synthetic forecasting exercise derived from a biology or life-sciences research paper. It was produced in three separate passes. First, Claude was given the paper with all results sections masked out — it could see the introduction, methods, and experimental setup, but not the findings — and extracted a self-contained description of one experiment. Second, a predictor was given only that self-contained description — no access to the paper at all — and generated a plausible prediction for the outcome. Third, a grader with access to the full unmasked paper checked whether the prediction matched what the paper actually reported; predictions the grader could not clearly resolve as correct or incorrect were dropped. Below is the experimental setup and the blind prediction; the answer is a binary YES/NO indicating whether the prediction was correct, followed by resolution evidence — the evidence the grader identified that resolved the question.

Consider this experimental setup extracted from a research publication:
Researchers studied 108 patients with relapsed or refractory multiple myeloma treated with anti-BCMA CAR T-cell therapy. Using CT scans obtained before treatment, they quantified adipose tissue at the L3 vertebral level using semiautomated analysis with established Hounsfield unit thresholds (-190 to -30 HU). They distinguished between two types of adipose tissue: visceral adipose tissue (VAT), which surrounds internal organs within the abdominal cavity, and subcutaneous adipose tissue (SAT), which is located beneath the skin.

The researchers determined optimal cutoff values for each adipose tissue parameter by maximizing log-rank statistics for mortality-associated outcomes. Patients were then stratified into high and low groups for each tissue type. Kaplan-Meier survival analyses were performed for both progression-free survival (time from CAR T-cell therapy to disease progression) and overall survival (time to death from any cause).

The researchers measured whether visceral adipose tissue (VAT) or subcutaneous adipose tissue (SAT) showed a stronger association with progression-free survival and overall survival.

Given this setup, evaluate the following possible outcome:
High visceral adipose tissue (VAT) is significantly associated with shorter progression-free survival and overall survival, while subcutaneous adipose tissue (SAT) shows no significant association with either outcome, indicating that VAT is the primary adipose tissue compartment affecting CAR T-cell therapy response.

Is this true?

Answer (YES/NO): NO